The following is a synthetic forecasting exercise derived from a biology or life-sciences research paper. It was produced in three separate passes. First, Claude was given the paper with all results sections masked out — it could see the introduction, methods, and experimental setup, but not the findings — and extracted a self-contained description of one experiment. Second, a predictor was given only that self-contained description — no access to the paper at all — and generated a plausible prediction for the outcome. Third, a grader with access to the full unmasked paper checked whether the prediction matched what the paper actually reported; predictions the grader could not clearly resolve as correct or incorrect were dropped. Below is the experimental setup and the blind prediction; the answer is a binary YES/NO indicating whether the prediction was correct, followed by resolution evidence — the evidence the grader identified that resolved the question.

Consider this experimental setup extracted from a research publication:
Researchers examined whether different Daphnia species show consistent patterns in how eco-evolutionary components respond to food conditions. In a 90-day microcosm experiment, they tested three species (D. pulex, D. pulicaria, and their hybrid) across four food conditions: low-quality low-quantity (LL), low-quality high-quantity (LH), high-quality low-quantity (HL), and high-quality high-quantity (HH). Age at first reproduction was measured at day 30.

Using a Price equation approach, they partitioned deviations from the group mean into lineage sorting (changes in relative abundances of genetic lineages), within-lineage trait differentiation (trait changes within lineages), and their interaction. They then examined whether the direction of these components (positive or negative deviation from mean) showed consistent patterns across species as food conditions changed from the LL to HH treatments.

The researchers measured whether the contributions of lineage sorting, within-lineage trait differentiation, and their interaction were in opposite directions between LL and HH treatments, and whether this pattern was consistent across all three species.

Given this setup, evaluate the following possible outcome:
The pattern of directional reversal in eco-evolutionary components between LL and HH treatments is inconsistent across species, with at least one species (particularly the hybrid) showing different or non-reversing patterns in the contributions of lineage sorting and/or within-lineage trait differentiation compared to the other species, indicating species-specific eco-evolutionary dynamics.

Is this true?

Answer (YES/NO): NO